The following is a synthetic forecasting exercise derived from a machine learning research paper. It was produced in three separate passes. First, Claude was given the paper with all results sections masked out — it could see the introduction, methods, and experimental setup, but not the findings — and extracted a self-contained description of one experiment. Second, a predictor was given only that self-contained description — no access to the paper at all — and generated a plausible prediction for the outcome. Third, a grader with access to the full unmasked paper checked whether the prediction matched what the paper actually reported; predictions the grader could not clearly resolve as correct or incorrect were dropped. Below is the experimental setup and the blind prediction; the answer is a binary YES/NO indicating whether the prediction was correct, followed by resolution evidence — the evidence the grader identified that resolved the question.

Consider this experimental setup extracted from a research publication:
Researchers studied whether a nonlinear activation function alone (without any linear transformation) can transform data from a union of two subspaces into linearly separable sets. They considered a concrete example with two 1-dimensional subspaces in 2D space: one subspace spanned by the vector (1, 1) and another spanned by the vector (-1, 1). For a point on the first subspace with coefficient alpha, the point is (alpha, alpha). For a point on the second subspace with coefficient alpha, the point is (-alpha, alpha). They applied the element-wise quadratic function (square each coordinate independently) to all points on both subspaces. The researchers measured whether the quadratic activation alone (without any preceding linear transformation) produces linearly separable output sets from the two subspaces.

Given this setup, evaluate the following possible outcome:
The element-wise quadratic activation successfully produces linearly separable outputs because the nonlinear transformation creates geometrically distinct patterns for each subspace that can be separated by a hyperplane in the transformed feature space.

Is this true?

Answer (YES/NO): NO